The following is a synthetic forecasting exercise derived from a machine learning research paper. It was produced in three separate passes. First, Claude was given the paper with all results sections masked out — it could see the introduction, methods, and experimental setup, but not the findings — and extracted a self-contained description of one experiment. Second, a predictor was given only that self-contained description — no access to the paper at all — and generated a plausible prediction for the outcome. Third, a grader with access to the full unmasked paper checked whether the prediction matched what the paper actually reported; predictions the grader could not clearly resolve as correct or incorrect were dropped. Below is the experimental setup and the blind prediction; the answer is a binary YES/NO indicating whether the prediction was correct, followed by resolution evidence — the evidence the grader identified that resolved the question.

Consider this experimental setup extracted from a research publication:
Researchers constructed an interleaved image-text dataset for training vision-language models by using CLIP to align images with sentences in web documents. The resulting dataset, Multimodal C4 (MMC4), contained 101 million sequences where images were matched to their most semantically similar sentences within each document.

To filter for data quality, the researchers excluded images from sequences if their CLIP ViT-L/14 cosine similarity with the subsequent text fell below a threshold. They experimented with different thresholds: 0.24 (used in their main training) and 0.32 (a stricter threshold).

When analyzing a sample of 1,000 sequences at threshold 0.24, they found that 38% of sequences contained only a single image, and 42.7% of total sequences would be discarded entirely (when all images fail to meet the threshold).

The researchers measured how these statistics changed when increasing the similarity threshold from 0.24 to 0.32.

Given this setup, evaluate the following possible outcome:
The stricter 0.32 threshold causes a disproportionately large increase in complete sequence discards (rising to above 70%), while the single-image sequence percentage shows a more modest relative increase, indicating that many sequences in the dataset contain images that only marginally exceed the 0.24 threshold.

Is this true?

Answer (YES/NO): YES